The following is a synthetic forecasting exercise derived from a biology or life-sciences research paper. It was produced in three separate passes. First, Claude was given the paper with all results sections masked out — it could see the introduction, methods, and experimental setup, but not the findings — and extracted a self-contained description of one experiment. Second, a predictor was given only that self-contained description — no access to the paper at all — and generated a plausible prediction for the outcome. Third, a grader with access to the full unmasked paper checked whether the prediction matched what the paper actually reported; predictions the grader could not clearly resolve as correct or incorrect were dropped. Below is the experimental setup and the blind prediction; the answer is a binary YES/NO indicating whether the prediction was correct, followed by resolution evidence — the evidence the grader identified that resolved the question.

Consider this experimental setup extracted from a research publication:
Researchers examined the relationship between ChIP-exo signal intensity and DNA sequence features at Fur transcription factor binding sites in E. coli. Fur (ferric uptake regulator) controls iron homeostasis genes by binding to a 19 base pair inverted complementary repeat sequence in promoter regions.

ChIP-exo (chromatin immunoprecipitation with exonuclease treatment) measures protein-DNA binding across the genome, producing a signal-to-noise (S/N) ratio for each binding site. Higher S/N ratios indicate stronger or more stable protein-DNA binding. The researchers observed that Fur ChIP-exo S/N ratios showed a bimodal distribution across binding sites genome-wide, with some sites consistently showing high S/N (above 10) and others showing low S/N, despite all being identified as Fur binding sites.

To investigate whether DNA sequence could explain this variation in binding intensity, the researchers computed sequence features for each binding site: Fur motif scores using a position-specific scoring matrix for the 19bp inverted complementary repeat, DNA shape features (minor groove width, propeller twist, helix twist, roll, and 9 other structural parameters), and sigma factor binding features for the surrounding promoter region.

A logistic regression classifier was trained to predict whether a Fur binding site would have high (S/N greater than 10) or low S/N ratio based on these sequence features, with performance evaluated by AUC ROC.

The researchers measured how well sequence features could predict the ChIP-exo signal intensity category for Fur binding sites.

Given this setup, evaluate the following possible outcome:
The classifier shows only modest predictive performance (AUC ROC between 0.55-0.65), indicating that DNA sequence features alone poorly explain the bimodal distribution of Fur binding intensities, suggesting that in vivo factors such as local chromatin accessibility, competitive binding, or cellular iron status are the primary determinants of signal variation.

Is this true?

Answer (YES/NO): NO